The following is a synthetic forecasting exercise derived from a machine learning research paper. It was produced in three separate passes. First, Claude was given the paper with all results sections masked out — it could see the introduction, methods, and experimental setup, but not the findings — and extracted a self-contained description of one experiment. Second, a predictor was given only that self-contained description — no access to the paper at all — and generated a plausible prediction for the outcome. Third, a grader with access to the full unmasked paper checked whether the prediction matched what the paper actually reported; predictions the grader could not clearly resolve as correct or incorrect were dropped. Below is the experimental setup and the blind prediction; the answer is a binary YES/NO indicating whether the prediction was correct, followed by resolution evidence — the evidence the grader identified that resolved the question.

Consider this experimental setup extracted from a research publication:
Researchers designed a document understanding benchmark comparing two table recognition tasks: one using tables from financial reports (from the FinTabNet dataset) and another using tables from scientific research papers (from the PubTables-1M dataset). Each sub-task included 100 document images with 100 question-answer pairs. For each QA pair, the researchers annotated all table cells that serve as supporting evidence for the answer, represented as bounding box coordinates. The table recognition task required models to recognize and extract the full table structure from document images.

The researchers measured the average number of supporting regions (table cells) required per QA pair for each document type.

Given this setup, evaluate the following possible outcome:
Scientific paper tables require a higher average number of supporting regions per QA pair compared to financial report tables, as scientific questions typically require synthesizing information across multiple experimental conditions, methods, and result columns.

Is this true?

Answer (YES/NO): YES